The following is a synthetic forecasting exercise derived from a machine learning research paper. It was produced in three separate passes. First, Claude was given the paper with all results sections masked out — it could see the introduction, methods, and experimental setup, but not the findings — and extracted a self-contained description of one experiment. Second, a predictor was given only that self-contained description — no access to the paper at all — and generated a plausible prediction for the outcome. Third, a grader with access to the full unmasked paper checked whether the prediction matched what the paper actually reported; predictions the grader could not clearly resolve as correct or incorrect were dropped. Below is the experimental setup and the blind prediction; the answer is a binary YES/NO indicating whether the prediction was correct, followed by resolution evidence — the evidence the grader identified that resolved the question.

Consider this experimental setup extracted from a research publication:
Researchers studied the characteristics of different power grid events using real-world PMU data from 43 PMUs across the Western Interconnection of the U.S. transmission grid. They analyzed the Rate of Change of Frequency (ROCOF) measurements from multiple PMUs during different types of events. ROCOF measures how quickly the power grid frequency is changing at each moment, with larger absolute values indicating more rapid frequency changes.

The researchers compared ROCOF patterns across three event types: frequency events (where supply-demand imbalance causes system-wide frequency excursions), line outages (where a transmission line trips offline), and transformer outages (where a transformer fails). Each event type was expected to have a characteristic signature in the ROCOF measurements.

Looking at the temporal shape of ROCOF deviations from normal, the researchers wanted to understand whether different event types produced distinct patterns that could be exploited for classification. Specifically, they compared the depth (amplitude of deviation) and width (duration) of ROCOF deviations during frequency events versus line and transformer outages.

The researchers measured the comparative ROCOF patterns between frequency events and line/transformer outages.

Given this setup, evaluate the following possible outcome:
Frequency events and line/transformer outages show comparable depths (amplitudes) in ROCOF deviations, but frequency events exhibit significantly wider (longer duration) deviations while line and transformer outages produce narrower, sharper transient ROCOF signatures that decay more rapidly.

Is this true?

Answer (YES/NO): NO